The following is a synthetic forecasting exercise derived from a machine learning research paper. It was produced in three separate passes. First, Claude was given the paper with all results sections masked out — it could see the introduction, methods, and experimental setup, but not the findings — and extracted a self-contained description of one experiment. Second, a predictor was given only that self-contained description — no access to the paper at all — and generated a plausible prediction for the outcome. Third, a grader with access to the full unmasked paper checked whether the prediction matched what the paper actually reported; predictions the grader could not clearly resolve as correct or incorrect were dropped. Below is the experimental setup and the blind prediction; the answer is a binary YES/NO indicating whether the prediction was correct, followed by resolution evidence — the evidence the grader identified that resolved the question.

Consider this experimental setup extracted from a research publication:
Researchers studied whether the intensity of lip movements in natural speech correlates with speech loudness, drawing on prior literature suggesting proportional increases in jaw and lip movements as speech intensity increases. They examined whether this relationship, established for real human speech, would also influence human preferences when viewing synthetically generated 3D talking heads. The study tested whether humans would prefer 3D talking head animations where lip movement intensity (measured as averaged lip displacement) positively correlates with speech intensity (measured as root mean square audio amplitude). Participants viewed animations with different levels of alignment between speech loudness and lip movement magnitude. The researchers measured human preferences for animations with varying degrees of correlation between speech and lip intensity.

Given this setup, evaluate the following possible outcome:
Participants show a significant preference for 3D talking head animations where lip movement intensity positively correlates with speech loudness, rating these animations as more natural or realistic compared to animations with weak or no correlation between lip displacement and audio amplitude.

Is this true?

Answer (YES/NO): YES